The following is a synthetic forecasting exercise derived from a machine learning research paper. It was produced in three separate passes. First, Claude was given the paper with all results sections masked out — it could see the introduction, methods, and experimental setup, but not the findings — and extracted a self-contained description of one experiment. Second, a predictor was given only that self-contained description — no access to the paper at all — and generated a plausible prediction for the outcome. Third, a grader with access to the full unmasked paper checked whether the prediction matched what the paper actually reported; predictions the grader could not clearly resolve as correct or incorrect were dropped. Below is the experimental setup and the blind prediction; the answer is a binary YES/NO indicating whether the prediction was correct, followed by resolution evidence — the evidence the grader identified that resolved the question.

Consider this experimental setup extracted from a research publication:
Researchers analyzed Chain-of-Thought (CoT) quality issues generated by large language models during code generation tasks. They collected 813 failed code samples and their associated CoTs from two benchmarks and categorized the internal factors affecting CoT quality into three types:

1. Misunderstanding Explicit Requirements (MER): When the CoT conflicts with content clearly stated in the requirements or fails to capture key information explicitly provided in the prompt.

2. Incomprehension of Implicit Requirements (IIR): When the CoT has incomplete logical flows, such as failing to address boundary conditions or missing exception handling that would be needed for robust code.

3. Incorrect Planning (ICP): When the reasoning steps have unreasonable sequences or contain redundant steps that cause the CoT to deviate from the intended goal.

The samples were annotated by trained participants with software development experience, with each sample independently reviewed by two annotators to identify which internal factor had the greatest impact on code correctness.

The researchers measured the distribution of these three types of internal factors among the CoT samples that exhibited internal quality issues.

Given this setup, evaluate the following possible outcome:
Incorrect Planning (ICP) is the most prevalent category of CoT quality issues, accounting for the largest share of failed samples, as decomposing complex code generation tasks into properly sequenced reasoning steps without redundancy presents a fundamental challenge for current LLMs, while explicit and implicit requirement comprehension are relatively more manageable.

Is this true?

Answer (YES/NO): NO